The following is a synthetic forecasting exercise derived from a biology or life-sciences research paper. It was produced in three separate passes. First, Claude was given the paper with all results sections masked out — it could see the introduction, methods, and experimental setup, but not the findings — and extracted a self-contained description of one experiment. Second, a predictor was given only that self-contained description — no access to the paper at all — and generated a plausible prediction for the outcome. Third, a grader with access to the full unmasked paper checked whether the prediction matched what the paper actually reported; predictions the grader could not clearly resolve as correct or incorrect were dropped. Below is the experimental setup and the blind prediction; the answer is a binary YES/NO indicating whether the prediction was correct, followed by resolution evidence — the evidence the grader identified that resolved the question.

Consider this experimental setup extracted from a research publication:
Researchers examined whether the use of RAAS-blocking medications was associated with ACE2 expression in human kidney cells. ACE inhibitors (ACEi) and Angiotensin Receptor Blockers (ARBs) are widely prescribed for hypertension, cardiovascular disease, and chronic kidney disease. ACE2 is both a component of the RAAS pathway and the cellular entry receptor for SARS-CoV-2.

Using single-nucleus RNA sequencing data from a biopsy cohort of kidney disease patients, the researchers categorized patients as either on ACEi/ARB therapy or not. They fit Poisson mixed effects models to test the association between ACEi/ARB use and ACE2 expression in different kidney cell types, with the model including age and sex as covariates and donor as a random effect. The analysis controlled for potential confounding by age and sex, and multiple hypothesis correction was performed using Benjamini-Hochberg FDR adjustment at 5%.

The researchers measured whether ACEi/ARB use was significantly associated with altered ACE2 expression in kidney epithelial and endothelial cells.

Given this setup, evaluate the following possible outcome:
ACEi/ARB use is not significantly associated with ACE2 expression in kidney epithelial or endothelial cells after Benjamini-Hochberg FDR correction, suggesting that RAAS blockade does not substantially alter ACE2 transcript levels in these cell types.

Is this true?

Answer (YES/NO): NO